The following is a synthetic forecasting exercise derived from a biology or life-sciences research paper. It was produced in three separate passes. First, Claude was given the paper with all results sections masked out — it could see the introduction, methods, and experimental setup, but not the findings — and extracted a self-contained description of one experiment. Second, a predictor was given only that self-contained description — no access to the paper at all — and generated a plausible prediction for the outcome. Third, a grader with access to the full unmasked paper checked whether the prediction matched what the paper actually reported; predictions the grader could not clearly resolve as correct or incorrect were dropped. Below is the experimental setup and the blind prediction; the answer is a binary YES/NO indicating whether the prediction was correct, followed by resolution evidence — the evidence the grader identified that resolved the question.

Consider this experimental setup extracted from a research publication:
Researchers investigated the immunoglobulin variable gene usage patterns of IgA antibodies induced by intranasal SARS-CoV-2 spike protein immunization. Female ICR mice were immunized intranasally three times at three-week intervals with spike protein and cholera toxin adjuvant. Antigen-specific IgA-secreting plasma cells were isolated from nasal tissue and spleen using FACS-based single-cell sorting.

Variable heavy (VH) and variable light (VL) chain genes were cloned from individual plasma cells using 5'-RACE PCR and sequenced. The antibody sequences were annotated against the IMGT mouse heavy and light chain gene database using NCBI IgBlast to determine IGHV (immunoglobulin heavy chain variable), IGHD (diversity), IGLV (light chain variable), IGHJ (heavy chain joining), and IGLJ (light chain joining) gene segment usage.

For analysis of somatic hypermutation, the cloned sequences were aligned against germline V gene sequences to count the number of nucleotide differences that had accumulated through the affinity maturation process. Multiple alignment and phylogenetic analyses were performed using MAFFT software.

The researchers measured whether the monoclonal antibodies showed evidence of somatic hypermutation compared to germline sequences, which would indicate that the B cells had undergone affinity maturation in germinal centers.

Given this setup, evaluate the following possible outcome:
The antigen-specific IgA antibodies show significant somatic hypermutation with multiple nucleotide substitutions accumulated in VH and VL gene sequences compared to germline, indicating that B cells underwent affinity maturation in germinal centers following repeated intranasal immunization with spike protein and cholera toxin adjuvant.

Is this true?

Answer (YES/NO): YES